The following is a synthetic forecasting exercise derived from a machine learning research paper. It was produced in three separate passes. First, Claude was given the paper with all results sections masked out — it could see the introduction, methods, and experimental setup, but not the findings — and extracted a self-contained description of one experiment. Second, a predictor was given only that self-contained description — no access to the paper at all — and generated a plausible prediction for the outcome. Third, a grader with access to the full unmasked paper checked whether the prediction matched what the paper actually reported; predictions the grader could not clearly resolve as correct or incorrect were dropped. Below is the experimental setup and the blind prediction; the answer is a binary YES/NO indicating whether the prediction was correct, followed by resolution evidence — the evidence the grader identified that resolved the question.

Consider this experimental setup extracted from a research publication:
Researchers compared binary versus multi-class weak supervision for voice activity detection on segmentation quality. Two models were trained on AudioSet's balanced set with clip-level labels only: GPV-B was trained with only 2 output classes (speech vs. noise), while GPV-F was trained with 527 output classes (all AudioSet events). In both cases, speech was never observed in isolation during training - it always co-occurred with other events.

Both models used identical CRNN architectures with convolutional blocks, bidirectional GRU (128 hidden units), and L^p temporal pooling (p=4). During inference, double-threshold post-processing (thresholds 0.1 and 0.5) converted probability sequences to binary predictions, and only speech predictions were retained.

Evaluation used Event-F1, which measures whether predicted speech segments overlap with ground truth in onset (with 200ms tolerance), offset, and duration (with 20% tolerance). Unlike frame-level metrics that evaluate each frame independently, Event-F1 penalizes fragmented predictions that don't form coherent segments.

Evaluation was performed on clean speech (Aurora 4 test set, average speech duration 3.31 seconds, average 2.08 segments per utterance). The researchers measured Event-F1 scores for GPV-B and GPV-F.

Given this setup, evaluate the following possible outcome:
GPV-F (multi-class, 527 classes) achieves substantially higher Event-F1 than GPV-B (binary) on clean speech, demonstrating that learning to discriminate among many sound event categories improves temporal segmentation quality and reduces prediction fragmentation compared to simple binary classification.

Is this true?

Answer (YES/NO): YES